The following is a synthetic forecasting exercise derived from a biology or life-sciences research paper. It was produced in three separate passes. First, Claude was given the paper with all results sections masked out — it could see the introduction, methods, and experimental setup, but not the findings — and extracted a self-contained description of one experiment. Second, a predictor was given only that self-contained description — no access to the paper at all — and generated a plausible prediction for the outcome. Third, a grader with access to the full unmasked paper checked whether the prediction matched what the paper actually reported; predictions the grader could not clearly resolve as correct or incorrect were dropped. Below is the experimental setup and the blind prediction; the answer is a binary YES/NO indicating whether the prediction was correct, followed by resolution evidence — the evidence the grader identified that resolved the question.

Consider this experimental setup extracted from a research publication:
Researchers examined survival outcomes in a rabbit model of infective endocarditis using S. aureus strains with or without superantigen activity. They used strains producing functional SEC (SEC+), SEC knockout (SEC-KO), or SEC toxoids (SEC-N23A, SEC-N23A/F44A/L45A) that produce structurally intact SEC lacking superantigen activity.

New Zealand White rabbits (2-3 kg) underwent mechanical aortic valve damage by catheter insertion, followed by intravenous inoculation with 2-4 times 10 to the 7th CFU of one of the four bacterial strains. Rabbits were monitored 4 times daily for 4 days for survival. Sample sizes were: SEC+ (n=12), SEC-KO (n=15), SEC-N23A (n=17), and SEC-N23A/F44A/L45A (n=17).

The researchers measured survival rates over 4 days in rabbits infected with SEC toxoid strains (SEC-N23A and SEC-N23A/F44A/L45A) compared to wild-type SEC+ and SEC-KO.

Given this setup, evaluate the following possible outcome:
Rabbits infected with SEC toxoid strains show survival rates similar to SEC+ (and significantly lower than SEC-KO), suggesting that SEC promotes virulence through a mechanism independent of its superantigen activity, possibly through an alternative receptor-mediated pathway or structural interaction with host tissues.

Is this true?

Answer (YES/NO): NO